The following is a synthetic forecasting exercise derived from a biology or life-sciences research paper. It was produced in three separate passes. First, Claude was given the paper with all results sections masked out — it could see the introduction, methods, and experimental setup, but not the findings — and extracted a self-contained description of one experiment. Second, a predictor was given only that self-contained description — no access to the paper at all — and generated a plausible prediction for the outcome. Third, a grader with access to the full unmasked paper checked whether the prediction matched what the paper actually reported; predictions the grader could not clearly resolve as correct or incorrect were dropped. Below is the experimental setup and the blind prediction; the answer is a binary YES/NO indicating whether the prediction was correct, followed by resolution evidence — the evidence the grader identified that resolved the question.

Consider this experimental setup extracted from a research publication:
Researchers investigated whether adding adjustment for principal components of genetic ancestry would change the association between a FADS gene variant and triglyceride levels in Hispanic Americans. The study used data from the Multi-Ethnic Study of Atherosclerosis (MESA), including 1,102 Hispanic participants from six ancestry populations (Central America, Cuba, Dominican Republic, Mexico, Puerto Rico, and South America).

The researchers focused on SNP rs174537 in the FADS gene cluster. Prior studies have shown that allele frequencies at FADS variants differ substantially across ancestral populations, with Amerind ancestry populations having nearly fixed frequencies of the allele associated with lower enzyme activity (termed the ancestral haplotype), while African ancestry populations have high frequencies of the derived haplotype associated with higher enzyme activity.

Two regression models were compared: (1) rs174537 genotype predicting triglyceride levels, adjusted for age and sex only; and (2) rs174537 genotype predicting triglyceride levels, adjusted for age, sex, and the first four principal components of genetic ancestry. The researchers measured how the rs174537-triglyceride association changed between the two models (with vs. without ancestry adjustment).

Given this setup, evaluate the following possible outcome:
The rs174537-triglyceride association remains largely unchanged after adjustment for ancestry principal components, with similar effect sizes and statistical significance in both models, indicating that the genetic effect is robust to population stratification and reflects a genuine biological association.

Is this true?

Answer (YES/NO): YES